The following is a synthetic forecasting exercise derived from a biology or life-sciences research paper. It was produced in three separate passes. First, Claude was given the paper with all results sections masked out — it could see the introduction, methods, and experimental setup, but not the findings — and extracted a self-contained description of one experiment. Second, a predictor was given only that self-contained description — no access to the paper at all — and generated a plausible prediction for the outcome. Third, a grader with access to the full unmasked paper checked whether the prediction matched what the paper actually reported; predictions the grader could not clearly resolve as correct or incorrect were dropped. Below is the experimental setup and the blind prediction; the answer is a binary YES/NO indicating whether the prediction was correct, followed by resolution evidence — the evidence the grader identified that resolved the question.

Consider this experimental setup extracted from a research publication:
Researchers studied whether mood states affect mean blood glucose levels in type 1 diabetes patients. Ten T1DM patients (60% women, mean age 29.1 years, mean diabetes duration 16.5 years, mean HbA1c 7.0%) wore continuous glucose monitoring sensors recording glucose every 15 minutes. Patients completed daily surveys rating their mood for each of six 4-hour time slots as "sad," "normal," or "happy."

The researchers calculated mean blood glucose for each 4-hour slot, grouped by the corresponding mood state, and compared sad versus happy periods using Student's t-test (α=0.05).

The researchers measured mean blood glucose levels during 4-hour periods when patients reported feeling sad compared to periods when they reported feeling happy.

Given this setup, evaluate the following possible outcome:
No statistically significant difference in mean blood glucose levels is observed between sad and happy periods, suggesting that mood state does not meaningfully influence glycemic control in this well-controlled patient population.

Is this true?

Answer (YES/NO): YES